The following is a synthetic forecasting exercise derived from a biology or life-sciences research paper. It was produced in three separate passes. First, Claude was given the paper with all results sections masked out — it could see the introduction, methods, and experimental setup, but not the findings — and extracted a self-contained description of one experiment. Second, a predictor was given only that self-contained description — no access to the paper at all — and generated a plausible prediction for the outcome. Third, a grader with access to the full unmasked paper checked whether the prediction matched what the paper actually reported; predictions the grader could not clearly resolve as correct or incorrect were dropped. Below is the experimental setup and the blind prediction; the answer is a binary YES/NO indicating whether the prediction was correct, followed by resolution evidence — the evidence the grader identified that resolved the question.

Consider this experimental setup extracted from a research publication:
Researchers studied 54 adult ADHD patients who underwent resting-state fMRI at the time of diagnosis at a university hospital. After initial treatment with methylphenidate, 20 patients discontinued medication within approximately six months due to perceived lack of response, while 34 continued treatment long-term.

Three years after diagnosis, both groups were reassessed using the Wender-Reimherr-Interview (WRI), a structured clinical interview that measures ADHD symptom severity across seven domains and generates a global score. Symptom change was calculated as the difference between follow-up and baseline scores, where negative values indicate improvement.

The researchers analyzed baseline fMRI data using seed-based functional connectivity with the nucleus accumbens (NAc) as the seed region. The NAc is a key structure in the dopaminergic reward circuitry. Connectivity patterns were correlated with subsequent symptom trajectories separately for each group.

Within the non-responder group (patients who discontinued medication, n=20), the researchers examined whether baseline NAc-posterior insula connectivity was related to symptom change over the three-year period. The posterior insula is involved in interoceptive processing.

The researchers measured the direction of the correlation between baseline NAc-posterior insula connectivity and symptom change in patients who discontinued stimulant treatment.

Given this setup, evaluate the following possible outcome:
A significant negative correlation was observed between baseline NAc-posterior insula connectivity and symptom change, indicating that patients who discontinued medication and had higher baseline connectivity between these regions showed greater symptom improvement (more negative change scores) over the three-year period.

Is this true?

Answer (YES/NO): NO